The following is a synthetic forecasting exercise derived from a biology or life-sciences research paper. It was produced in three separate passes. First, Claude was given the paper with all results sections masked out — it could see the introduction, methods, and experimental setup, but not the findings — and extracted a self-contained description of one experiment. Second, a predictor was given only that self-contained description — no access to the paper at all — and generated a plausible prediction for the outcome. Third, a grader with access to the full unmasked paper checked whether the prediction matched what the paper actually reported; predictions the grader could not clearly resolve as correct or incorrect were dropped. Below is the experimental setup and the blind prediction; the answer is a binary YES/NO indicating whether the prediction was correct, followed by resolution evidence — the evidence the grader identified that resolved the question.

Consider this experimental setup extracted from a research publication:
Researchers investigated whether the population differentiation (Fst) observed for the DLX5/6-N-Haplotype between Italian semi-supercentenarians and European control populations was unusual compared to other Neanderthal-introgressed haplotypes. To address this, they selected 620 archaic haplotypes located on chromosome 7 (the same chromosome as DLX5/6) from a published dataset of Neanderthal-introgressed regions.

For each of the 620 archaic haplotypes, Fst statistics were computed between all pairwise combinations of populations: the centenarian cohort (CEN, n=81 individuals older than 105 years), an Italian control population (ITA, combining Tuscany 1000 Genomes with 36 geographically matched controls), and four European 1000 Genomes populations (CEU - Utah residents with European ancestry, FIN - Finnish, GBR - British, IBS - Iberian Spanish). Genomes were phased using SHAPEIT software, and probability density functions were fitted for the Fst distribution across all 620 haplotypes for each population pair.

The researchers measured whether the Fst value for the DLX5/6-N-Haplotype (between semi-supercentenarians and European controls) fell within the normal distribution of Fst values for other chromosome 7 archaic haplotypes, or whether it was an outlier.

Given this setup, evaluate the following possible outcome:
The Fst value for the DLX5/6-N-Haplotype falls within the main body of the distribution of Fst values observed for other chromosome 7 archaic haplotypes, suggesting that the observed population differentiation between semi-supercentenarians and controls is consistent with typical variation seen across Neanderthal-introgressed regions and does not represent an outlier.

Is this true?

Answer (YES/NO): NO